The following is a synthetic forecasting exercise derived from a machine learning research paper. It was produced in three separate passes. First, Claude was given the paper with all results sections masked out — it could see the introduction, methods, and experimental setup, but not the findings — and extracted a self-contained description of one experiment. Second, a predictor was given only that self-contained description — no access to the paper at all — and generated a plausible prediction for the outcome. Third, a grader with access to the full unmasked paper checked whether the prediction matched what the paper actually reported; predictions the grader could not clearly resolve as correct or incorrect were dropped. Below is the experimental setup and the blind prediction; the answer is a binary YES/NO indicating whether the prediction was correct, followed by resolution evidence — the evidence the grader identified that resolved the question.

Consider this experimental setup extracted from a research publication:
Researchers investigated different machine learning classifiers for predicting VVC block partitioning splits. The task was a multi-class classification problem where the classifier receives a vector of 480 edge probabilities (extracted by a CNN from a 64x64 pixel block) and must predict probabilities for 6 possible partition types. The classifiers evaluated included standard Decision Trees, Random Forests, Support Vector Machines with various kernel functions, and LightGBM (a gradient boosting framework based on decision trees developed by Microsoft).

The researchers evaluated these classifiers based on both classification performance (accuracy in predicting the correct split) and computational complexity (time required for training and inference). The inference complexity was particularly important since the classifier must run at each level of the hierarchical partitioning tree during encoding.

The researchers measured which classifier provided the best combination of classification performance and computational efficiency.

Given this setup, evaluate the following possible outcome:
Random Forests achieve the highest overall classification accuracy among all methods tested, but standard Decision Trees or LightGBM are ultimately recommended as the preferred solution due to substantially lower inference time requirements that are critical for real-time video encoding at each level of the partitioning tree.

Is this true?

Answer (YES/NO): NO